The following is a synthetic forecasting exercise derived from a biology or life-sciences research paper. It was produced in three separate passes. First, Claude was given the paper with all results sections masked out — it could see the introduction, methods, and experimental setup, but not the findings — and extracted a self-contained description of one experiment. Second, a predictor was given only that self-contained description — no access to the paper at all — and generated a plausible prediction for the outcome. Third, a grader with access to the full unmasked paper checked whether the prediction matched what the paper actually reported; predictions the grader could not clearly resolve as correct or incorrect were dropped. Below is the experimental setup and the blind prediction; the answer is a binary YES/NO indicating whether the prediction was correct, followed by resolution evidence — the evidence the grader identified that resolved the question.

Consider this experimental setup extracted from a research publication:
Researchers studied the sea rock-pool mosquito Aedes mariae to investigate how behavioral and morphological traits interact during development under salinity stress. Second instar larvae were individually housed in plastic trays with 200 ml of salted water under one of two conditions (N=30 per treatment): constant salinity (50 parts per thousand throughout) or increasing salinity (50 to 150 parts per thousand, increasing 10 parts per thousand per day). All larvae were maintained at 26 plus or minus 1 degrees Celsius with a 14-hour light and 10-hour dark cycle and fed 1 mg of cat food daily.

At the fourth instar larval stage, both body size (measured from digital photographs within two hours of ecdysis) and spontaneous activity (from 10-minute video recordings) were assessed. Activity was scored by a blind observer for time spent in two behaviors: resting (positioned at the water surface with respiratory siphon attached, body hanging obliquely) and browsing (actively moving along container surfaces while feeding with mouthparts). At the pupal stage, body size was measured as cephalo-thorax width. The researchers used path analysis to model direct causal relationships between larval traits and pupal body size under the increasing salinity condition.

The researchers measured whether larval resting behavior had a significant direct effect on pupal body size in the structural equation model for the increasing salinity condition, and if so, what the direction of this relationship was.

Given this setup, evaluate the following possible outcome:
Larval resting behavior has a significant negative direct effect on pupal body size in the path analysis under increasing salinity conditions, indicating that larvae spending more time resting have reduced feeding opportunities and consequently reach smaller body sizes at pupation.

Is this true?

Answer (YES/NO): NO